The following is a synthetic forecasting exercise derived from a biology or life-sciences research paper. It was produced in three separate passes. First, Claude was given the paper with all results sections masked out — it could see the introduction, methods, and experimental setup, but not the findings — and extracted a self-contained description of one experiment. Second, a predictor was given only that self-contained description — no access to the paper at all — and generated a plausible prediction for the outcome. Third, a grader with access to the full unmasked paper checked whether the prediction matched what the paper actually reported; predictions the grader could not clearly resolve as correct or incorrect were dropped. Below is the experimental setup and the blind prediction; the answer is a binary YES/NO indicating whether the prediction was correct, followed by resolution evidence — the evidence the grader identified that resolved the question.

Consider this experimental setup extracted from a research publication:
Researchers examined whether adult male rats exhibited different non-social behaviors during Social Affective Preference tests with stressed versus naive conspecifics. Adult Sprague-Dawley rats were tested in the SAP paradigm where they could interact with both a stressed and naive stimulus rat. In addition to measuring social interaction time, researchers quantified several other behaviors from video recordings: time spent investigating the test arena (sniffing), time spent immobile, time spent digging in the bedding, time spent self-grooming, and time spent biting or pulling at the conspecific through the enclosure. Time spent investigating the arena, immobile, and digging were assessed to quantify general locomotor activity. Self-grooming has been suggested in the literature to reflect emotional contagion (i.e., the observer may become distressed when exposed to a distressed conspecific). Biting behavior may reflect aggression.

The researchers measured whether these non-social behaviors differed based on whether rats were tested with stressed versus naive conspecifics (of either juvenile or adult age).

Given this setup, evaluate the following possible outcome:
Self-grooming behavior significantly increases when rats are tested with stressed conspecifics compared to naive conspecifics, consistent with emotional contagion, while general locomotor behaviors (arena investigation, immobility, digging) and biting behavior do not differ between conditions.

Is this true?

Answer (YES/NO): NO